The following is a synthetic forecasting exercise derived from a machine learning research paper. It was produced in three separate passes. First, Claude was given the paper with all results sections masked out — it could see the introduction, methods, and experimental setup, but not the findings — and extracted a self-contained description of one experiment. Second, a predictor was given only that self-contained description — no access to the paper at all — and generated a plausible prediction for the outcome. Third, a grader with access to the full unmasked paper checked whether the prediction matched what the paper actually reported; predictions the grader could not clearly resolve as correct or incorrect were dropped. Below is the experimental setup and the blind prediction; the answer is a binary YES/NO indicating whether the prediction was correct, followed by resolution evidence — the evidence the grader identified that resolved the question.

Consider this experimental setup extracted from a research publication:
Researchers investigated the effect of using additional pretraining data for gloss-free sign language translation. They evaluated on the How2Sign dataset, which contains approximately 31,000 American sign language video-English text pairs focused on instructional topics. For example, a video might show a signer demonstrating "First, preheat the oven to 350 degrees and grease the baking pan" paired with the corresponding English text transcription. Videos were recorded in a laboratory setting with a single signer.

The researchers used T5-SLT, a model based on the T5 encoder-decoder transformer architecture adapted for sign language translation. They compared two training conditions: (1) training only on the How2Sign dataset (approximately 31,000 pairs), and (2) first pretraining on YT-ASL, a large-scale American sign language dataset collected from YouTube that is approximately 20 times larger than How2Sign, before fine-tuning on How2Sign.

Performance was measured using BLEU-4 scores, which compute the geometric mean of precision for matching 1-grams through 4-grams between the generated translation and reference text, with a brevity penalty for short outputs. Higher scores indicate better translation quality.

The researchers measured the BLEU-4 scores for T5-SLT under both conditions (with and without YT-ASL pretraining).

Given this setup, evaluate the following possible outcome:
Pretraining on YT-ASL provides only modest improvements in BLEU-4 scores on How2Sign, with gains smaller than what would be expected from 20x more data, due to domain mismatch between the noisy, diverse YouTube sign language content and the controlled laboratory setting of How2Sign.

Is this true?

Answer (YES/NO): NO